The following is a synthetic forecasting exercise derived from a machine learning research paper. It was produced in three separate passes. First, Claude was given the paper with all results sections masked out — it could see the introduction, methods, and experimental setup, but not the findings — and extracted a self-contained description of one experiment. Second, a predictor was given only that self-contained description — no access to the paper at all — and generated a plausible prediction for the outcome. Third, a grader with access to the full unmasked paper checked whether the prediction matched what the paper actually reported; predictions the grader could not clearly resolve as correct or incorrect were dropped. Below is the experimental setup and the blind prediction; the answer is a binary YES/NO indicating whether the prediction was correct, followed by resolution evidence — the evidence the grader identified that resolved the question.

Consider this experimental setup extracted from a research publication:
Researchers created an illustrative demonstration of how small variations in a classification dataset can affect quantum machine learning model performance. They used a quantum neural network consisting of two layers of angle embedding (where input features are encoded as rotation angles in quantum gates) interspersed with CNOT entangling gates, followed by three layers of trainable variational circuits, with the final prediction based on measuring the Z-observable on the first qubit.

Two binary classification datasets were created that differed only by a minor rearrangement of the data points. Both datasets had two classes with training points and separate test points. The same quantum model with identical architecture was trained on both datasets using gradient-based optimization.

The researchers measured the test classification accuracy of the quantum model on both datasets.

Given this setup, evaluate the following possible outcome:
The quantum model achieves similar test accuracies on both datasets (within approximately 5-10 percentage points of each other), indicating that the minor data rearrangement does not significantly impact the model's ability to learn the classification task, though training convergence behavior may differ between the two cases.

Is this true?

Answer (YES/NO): NO